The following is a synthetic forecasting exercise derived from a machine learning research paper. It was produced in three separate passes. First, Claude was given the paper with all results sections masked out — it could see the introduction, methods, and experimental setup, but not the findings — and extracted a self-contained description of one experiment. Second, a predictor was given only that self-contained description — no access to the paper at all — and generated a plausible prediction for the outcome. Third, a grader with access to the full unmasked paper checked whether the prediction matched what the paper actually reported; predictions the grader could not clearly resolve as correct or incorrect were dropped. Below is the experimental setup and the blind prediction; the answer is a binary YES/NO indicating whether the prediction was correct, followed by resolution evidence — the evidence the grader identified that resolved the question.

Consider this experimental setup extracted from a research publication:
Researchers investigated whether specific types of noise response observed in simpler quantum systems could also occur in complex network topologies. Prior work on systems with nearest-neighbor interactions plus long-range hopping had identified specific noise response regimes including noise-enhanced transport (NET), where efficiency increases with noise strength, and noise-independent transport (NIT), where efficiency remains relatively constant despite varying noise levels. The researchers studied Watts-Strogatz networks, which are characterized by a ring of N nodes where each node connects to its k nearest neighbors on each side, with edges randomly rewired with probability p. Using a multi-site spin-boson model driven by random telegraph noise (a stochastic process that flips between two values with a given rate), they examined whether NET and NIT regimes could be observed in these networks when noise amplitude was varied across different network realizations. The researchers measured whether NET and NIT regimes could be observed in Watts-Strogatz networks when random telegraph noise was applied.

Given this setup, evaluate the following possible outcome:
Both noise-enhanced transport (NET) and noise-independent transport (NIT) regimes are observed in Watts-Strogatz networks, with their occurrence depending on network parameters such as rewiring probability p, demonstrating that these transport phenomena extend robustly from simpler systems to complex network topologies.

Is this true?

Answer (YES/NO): NO